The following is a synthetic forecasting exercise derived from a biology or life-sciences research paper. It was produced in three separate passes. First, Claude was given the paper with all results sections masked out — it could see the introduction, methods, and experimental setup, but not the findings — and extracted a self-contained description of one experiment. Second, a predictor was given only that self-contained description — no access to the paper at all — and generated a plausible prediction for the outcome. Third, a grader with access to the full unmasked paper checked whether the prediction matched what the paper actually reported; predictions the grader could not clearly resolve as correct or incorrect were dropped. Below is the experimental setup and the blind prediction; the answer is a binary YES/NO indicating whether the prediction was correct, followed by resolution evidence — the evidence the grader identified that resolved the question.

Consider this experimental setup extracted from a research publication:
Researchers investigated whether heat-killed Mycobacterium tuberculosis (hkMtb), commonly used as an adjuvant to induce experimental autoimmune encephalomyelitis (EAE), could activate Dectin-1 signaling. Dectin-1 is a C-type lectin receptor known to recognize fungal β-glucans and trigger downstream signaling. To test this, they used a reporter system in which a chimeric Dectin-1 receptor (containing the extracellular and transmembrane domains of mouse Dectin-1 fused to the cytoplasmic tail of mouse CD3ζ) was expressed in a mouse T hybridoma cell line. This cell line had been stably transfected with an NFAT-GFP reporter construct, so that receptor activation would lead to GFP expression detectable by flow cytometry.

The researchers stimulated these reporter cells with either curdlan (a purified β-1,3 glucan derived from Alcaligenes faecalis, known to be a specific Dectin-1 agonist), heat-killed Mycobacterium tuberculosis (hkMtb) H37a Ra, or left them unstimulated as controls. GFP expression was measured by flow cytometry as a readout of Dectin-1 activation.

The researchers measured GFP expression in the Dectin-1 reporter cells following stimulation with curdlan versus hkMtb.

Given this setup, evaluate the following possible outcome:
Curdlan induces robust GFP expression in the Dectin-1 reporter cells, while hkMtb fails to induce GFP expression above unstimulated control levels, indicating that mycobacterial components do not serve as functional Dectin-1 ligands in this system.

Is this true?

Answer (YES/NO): YES